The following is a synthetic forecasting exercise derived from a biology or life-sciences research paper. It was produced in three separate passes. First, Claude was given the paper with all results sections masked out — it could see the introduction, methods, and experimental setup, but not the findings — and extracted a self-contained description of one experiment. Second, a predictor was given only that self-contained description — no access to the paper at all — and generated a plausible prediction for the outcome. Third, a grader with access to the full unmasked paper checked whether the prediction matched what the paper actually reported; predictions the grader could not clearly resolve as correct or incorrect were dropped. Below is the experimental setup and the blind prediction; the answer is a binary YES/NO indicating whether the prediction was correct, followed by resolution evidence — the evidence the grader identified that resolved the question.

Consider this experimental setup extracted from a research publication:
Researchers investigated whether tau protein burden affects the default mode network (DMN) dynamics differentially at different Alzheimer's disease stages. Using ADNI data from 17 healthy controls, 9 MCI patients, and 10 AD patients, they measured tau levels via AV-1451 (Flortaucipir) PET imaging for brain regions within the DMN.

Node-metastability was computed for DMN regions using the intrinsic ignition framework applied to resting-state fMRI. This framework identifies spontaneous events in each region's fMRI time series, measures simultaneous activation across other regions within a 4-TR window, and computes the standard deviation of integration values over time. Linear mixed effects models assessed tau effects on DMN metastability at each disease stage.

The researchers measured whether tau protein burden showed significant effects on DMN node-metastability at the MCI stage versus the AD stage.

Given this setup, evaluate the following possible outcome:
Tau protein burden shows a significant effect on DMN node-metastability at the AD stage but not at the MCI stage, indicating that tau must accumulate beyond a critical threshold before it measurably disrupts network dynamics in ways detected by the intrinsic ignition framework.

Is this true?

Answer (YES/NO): NO